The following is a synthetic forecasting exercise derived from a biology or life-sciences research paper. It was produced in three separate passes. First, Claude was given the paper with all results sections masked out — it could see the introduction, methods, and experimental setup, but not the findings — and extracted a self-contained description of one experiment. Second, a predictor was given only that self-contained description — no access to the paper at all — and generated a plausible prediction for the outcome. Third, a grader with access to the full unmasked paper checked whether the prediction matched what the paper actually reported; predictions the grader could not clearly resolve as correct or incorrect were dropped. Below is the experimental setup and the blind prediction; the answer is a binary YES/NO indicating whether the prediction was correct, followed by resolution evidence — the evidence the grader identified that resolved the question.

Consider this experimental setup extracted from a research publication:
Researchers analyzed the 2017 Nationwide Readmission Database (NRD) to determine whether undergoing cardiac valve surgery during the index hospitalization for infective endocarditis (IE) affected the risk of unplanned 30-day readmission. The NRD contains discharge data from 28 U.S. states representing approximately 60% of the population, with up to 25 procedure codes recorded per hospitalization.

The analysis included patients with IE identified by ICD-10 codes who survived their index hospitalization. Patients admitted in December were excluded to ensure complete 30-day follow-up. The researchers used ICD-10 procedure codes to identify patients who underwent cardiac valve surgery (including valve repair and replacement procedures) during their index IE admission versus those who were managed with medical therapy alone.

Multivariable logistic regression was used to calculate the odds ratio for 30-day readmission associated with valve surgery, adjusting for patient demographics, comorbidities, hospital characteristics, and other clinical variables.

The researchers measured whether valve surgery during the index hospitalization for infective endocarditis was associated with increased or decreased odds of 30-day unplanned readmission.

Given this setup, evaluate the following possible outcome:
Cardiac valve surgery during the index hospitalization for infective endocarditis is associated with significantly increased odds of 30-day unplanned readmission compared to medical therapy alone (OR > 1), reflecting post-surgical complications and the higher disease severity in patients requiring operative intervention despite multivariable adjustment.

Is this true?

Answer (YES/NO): NO